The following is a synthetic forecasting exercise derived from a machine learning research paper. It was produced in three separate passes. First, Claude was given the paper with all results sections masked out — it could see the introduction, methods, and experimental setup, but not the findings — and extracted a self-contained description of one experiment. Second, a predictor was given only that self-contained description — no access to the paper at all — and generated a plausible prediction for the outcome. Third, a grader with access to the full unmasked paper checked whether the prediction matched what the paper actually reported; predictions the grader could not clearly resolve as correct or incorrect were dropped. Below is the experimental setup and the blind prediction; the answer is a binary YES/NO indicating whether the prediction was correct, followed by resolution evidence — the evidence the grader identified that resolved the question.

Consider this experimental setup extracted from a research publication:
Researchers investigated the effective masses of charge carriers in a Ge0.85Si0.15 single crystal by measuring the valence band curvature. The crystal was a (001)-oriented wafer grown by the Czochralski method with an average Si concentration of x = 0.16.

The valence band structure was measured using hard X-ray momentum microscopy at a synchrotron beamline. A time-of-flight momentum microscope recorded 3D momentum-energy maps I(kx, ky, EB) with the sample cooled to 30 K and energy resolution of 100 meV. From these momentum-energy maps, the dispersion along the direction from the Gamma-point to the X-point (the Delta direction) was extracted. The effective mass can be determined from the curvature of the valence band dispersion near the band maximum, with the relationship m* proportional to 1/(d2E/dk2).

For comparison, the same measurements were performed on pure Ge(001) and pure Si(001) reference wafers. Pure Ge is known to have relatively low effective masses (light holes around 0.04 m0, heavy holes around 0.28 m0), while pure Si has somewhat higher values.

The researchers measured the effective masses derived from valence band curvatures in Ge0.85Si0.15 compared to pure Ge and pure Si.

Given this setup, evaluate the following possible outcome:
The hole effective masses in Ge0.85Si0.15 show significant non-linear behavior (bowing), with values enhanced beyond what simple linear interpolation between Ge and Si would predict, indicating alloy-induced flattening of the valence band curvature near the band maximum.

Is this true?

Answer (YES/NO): NO